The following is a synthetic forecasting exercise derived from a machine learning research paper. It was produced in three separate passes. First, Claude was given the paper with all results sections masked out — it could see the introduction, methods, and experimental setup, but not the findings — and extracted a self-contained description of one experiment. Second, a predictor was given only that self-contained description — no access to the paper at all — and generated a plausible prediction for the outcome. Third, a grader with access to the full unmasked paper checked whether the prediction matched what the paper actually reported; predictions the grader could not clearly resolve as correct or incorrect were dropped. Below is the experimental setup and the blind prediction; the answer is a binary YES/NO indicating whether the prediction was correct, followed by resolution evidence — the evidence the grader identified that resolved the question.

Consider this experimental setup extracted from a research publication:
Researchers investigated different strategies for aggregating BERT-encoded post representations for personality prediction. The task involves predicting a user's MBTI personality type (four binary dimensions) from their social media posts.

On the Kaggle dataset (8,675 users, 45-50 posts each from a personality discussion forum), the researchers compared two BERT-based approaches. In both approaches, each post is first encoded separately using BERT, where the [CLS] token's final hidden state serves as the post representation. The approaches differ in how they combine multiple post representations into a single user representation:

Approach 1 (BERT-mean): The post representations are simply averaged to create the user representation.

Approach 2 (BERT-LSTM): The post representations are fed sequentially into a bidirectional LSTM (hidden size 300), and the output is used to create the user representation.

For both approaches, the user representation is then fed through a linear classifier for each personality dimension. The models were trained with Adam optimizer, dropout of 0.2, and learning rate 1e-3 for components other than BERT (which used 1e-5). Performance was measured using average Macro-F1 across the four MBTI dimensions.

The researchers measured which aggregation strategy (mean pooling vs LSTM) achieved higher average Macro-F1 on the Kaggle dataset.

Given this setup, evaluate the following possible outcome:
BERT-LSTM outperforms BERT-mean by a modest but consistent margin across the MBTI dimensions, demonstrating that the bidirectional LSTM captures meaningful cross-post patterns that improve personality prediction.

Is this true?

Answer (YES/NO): NO